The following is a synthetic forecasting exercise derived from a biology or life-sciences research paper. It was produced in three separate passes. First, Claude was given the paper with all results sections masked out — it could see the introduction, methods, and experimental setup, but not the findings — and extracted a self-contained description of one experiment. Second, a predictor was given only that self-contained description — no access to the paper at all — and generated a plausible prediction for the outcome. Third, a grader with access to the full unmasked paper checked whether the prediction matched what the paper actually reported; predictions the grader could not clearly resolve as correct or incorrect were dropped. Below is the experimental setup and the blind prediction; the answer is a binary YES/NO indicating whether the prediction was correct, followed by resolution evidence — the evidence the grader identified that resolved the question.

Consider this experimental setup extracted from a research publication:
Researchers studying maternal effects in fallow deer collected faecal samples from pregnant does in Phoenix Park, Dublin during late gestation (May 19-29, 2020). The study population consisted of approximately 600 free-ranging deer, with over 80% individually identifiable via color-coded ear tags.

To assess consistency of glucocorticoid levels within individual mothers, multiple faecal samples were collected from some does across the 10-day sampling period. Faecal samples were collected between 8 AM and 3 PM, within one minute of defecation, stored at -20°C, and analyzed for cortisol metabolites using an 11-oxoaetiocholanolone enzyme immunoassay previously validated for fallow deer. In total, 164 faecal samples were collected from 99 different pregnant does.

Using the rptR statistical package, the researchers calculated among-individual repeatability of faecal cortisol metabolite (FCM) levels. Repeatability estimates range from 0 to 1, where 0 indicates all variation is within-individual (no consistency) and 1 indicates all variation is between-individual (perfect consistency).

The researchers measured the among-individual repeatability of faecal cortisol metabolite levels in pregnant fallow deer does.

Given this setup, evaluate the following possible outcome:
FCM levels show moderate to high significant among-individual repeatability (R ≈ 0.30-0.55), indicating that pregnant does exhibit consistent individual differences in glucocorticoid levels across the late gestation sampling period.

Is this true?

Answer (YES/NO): NO